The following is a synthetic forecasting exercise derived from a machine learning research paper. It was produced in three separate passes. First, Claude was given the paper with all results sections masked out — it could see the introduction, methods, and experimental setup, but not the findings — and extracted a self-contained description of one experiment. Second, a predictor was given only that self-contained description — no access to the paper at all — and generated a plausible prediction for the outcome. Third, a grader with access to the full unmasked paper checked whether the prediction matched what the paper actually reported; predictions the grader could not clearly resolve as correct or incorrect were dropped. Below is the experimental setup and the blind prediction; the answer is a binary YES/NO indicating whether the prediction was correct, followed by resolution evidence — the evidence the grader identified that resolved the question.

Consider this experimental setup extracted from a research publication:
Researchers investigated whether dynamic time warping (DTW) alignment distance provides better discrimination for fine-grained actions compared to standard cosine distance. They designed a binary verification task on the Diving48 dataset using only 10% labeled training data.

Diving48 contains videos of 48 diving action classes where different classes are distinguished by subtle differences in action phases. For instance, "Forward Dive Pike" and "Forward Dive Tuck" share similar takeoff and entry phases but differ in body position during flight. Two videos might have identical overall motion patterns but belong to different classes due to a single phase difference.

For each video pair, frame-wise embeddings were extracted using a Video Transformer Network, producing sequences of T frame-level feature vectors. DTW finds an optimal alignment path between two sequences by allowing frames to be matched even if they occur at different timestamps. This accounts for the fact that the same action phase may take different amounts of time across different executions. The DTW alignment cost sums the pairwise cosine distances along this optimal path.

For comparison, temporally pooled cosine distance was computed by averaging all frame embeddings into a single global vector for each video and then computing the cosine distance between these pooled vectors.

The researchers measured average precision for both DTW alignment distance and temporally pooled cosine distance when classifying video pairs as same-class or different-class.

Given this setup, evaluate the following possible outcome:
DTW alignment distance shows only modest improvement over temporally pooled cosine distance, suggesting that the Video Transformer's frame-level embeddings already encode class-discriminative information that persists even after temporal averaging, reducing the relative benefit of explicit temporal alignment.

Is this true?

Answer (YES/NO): NO